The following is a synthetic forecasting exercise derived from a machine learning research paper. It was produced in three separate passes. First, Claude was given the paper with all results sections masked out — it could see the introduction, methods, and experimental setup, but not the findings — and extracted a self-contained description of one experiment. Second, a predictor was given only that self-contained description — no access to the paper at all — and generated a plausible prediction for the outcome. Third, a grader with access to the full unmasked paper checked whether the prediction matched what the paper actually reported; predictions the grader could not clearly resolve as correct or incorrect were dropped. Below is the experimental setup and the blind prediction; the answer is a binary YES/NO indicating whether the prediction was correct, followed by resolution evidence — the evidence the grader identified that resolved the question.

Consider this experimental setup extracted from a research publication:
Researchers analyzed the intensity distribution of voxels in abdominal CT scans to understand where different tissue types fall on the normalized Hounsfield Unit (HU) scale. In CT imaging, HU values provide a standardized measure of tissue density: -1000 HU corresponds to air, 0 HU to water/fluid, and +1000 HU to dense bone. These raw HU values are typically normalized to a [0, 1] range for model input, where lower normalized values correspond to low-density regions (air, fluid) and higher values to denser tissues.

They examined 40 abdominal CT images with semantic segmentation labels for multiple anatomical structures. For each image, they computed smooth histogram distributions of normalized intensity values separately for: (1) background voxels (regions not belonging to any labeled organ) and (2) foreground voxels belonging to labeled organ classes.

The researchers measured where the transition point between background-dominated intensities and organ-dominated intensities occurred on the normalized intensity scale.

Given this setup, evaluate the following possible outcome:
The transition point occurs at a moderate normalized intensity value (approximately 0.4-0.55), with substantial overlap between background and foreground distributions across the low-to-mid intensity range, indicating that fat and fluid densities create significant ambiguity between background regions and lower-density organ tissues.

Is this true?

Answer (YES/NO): NO